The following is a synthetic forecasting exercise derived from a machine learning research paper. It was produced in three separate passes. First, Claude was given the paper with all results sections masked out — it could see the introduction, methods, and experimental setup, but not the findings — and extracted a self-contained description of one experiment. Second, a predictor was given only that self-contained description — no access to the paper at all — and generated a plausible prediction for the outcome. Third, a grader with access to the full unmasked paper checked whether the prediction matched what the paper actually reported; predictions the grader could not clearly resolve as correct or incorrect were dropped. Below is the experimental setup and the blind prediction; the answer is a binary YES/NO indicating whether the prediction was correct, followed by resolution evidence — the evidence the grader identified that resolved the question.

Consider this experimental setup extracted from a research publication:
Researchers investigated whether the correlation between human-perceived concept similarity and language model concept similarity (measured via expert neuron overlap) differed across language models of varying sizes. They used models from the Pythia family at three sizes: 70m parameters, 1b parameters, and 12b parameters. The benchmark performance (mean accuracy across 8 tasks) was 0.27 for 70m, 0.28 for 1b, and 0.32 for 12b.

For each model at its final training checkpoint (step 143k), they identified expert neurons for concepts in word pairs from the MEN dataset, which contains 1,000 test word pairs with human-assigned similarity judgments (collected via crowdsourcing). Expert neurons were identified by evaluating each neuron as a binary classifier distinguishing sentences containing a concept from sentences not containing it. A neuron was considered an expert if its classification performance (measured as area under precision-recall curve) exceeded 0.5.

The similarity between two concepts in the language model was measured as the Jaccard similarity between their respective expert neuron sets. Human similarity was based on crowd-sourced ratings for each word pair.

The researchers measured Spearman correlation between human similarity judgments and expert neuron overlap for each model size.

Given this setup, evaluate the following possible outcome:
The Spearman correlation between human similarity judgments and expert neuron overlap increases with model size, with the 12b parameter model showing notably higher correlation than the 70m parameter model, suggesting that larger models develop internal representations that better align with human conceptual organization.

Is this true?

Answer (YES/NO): NO